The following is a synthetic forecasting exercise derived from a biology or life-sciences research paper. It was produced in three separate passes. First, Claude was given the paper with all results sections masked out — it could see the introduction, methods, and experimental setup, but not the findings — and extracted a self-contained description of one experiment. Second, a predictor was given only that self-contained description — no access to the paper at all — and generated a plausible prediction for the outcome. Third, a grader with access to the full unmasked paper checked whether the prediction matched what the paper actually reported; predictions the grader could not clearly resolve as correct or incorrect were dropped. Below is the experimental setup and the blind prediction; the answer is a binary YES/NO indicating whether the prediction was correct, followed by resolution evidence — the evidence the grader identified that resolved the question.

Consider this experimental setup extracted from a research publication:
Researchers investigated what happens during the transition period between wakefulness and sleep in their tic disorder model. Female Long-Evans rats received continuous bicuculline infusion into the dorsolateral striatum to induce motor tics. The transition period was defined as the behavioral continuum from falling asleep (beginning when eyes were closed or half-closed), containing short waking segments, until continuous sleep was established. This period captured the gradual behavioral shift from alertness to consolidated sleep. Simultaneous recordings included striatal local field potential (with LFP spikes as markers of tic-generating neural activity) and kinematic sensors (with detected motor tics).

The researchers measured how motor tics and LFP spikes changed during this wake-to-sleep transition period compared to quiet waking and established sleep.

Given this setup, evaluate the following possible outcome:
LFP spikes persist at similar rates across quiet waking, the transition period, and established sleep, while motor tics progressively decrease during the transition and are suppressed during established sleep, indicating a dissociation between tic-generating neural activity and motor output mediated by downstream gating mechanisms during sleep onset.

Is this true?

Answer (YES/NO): NO